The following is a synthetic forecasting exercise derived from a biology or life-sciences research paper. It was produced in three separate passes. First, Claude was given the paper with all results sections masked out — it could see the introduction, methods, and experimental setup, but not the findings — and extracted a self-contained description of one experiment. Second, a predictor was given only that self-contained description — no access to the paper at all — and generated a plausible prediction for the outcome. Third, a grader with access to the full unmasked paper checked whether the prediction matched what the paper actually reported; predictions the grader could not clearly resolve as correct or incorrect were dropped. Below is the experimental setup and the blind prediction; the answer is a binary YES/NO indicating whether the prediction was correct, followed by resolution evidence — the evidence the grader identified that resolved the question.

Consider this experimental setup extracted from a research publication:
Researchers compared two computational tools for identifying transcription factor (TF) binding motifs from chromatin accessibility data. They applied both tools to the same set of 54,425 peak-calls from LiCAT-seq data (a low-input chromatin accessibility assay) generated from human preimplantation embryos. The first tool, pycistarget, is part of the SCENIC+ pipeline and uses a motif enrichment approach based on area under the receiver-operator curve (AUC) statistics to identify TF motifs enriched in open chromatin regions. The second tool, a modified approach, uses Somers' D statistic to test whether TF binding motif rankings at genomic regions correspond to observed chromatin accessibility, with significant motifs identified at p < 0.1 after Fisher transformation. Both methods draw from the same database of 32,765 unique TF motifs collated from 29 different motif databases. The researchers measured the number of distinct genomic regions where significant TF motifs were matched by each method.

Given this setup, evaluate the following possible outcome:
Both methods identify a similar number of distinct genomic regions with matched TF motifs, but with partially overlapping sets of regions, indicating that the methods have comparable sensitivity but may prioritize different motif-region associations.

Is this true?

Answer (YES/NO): NO